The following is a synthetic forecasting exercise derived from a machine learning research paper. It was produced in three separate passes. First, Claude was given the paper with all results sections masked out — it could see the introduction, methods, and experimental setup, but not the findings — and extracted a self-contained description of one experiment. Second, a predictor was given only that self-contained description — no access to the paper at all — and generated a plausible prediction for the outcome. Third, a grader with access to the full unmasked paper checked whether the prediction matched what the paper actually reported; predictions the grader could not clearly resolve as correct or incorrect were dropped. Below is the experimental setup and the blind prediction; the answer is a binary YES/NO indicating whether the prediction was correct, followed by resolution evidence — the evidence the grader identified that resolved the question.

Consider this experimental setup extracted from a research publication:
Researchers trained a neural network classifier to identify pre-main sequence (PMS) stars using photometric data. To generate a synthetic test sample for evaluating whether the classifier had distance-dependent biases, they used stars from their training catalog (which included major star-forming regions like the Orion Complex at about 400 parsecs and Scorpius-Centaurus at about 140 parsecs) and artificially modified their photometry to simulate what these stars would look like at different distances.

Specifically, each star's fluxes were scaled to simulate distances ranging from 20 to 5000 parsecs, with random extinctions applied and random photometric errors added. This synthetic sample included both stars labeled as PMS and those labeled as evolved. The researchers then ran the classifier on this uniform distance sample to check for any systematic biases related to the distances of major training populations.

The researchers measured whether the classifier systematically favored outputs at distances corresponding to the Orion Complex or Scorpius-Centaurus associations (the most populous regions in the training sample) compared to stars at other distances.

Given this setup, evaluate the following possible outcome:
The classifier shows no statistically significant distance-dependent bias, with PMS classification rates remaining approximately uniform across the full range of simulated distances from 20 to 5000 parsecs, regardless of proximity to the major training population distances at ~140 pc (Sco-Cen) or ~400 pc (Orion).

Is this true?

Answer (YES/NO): NO